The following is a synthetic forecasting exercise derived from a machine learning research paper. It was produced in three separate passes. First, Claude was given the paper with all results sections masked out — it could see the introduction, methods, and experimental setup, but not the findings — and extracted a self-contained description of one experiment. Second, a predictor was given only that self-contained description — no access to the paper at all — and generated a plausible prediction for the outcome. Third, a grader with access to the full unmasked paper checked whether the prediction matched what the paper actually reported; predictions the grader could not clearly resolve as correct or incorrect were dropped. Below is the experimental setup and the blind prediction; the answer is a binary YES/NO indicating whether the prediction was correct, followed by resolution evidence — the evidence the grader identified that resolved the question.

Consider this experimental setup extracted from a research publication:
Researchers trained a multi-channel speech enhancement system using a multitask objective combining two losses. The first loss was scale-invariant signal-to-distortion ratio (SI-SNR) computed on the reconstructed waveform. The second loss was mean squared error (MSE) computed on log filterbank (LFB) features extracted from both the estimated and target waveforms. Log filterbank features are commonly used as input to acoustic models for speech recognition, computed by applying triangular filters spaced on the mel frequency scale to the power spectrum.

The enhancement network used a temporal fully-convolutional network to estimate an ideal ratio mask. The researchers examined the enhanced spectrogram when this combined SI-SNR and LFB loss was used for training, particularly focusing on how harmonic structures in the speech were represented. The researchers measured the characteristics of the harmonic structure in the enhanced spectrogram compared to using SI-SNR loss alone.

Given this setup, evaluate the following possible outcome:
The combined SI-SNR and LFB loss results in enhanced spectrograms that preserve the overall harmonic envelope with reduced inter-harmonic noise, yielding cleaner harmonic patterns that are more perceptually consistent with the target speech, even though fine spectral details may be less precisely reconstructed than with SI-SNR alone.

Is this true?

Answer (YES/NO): NO